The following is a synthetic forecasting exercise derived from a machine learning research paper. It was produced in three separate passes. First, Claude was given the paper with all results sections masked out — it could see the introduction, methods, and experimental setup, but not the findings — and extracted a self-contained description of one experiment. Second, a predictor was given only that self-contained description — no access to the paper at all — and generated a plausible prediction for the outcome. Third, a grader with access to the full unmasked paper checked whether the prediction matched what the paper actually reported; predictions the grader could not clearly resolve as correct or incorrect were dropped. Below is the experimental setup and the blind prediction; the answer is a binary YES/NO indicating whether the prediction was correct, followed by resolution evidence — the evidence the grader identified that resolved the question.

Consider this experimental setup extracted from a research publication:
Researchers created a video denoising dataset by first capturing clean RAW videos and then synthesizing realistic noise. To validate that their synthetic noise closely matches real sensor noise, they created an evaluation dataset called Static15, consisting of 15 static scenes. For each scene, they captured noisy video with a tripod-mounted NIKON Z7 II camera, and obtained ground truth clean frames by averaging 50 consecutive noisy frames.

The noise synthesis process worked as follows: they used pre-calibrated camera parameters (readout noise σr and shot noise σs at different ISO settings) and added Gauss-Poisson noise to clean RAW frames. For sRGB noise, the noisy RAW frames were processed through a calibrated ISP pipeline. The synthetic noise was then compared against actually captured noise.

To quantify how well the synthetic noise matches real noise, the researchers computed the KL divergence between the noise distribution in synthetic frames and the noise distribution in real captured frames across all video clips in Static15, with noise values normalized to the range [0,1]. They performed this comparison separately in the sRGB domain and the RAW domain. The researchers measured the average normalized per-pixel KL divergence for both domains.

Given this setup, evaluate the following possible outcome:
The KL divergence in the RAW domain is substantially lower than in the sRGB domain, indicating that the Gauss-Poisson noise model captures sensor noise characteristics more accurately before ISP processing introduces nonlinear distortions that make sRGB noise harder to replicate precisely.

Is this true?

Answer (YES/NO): NO